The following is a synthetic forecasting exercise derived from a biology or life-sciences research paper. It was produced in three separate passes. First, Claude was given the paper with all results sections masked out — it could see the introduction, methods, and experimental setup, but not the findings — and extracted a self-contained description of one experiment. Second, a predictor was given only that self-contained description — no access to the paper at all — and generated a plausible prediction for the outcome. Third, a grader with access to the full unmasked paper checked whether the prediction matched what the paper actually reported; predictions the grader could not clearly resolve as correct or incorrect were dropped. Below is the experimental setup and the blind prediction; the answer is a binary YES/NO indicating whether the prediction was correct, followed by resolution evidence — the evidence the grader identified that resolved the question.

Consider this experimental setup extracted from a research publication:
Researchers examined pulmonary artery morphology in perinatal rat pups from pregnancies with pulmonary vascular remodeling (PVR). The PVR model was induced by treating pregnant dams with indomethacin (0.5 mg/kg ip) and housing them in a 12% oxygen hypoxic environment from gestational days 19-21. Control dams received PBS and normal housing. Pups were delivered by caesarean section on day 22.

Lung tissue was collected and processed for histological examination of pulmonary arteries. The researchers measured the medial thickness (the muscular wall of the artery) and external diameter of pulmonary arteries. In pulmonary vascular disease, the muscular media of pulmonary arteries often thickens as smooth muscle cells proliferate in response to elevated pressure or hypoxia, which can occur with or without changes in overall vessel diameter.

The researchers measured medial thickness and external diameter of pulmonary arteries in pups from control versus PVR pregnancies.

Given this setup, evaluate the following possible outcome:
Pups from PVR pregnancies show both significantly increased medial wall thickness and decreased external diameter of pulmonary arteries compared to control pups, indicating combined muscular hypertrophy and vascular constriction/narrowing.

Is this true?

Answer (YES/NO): NO